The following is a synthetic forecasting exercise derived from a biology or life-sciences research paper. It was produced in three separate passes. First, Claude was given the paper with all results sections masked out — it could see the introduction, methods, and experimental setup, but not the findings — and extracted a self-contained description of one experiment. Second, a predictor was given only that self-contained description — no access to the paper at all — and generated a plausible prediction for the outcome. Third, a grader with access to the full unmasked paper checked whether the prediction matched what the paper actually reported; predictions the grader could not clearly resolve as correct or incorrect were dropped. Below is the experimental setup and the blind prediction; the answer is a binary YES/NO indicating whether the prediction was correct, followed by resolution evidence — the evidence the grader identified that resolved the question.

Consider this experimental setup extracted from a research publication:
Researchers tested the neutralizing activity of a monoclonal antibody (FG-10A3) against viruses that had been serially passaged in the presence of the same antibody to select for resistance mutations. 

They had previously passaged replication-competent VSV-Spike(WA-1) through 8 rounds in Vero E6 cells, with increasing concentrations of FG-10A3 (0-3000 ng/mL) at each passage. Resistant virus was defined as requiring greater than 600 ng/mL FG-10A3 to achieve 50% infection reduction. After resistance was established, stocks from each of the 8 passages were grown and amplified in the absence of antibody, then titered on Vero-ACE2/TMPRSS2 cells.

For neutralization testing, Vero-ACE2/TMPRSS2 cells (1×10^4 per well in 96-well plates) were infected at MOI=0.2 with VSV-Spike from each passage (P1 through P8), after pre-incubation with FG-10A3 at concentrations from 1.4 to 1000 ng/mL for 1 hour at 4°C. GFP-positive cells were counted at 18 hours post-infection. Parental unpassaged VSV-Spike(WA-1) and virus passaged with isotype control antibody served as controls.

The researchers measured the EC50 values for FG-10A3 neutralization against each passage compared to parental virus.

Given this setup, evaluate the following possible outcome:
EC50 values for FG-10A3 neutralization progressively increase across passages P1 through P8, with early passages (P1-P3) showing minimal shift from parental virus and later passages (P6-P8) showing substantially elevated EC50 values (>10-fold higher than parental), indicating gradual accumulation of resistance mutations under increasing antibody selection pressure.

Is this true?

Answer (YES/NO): NO